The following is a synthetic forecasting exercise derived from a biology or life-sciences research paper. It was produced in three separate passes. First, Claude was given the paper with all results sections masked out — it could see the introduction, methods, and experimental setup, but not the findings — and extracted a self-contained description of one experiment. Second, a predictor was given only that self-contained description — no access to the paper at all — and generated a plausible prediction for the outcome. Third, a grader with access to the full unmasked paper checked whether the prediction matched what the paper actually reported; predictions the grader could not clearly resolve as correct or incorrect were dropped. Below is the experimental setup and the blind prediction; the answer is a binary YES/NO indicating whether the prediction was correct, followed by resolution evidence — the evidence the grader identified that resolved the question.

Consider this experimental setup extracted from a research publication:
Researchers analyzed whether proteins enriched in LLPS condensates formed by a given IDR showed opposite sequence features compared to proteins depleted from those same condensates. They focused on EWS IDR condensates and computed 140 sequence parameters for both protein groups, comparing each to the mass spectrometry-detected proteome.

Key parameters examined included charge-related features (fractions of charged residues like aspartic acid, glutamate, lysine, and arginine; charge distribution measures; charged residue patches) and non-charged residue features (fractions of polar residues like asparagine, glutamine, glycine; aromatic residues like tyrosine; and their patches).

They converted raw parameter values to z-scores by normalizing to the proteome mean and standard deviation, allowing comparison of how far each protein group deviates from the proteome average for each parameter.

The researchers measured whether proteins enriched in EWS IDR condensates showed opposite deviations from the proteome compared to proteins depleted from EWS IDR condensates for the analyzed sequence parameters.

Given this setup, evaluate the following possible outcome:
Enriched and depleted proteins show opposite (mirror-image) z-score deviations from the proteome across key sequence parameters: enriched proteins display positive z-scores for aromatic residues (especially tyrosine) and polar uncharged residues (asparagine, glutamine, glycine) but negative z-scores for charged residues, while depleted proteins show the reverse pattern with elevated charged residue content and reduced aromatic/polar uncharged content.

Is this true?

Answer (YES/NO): YES